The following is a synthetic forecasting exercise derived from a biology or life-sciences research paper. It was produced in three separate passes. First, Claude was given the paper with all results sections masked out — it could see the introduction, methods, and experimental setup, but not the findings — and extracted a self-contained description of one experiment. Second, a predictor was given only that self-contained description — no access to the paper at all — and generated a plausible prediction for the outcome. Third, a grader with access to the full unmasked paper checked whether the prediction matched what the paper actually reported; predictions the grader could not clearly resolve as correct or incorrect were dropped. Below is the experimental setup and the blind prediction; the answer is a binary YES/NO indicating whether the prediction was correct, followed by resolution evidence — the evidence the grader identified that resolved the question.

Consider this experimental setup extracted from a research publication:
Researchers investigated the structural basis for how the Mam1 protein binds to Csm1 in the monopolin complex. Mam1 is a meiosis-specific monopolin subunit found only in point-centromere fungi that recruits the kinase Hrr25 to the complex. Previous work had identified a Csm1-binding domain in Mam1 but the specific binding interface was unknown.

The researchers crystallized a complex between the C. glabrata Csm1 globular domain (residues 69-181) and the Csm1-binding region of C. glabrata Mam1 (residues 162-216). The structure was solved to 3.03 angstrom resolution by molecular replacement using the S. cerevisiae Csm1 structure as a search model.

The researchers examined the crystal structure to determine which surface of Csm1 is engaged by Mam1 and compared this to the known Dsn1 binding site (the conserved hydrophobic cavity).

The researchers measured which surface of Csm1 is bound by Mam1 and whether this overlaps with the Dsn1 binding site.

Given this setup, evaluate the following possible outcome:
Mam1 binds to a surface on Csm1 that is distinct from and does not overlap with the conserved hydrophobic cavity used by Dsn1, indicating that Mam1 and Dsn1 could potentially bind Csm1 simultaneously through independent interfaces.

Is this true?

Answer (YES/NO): YES